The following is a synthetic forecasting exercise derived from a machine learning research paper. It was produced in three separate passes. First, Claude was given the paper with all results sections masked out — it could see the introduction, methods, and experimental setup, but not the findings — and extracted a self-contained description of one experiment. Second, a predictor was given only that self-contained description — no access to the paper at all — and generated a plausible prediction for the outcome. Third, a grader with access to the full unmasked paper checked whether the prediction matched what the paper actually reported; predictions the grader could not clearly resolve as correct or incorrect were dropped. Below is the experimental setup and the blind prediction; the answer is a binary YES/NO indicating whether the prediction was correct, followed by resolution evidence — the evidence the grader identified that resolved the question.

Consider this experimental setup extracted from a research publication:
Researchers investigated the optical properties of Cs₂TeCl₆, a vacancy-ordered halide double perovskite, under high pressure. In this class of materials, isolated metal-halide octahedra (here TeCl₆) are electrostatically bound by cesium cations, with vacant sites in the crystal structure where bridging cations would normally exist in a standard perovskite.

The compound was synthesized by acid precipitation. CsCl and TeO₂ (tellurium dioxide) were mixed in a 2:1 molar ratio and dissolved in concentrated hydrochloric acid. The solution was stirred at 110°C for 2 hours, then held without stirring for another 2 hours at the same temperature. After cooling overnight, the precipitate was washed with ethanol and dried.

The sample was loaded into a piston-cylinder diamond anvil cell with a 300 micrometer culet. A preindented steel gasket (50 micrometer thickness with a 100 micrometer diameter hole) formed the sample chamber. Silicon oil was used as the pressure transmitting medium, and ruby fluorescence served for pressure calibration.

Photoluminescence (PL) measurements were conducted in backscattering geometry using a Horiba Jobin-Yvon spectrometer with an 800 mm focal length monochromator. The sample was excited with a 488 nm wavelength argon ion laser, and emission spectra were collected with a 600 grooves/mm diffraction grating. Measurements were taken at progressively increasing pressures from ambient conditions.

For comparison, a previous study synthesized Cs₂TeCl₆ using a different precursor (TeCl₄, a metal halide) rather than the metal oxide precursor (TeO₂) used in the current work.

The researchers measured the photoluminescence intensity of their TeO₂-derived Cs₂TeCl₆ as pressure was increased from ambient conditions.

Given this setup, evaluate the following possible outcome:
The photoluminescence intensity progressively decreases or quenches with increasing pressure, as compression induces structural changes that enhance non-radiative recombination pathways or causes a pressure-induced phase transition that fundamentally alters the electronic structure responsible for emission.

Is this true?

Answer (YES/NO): NO